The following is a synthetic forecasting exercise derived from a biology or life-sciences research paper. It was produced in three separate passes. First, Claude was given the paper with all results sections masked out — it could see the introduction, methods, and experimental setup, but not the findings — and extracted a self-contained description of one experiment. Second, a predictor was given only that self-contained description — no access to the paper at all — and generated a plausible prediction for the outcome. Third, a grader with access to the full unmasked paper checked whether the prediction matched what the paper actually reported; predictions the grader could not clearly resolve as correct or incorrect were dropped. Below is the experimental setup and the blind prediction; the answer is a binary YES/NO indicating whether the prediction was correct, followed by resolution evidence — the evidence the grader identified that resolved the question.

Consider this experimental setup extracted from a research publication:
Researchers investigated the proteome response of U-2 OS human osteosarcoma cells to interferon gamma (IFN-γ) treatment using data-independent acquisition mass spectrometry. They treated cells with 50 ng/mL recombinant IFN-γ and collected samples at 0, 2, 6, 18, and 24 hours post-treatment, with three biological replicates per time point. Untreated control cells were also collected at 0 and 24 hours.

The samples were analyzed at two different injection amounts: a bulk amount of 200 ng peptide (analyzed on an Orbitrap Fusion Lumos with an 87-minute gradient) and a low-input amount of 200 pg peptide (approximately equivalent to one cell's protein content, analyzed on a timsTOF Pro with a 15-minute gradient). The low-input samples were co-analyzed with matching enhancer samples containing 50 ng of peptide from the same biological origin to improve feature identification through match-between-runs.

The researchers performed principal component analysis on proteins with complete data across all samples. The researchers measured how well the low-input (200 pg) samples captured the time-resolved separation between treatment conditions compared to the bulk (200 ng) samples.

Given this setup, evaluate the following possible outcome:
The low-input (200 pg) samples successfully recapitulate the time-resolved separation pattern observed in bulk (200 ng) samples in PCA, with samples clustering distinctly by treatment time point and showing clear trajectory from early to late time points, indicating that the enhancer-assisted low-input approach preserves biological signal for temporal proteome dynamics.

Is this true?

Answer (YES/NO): NO